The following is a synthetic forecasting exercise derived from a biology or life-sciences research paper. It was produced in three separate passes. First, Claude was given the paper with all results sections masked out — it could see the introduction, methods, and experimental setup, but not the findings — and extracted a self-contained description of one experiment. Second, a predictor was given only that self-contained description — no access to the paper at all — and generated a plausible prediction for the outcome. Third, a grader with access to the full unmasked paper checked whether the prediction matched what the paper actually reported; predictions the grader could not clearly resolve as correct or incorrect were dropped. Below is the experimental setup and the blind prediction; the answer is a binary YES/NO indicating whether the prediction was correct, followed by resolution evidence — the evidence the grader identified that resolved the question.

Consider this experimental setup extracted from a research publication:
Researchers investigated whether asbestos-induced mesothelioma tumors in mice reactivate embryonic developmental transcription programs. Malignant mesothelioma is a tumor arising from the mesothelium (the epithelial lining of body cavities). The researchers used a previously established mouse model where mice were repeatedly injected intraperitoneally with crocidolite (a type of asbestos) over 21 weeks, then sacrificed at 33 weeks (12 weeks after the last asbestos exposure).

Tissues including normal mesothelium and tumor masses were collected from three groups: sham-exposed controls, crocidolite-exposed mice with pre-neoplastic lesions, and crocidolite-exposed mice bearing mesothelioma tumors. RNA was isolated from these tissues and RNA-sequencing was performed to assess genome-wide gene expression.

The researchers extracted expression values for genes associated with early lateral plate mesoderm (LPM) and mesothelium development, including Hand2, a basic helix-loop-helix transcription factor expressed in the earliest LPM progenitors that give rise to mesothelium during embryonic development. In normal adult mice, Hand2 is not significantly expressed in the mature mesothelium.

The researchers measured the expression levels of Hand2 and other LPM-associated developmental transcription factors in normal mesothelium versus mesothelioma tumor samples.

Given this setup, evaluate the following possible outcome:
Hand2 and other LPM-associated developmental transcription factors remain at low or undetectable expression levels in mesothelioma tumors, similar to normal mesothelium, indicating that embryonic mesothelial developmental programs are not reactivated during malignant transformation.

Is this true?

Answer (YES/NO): NO